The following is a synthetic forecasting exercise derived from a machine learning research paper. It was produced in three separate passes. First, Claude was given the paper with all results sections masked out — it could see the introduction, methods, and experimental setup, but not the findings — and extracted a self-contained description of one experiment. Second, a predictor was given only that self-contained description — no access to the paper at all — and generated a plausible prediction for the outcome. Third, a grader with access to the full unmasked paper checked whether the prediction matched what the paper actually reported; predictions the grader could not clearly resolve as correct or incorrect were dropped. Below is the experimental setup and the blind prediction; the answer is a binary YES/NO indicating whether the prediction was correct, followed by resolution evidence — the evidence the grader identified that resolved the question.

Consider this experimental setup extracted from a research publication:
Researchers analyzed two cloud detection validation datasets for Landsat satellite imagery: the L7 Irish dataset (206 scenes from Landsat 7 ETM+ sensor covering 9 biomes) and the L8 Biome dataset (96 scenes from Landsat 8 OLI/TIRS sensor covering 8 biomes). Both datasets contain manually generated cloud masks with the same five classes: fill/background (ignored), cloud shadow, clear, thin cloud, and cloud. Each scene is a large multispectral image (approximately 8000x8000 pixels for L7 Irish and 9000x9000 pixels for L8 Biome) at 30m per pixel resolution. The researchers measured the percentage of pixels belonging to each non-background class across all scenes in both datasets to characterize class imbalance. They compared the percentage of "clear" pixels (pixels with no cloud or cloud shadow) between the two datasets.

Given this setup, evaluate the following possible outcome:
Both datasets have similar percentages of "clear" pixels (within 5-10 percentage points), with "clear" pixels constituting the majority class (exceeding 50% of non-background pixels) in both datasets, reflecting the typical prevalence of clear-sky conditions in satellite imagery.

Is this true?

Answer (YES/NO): NO